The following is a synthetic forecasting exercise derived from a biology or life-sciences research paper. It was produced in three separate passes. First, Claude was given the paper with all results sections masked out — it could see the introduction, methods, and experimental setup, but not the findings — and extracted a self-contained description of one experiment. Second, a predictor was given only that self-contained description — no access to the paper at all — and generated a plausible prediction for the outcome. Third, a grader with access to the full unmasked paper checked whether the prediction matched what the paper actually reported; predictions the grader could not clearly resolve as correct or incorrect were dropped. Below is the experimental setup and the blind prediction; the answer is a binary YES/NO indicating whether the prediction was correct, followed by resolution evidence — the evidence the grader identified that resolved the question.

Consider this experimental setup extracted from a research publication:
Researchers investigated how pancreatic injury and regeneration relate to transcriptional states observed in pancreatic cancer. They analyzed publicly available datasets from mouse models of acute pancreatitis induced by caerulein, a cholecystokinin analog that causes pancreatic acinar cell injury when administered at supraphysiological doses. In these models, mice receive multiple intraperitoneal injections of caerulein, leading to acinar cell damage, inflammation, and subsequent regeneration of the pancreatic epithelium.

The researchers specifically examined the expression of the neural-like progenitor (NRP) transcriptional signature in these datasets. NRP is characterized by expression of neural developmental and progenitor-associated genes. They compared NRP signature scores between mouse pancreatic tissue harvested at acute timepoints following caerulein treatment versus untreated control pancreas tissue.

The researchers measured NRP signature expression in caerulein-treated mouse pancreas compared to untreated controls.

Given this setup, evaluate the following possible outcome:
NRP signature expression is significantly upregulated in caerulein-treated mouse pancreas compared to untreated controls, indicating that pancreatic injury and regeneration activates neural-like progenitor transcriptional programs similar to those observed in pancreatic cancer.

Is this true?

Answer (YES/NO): YES